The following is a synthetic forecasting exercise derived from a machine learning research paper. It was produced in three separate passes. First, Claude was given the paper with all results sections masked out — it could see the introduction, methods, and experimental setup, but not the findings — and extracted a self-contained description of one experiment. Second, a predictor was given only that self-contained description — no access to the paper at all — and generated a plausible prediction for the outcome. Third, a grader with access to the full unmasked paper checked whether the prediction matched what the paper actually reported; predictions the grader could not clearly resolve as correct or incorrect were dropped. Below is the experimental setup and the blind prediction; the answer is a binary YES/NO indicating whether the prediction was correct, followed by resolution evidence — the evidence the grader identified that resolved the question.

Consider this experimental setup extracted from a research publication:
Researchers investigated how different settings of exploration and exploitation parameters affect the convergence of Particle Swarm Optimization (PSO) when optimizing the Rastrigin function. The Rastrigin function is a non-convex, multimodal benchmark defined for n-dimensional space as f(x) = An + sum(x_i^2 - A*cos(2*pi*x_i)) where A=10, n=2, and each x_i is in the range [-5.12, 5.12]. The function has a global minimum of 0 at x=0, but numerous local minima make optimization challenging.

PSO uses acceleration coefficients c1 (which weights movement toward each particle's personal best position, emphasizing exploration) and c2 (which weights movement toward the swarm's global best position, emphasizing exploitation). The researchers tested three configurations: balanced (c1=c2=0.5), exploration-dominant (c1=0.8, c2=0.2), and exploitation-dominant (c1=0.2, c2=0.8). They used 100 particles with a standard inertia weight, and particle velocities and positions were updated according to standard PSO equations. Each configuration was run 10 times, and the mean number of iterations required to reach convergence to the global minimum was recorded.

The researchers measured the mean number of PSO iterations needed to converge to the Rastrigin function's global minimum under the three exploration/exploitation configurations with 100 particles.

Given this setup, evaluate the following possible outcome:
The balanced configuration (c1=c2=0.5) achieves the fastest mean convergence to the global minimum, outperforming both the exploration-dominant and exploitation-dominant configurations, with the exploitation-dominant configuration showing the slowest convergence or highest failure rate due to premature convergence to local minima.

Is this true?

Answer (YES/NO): NO